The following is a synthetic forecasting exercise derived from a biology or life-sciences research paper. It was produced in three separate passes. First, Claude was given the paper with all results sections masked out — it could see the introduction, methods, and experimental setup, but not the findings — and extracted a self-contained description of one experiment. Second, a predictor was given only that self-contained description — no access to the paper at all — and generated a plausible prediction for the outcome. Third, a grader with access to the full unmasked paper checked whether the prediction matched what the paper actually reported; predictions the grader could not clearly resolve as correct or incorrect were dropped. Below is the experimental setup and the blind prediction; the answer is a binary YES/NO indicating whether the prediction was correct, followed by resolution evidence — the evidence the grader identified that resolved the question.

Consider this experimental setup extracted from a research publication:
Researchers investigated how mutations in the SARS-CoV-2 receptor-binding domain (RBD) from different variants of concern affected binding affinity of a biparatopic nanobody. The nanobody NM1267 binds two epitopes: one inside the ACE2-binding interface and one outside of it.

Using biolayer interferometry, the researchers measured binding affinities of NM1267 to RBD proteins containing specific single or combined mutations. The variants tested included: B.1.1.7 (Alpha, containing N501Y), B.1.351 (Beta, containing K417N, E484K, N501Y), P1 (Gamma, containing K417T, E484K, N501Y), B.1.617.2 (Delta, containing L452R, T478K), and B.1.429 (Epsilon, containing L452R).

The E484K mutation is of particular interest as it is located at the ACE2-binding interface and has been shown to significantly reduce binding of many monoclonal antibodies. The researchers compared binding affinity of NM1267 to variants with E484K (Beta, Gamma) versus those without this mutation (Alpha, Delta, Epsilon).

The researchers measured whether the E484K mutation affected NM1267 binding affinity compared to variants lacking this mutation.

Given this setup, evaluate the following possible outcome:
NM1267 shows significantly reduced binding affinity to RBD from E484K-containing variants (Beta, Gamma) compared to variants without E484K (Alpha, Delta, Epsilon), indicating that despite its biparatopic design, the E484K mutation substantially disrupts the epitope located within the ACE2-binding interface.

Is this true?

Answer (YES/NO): NO